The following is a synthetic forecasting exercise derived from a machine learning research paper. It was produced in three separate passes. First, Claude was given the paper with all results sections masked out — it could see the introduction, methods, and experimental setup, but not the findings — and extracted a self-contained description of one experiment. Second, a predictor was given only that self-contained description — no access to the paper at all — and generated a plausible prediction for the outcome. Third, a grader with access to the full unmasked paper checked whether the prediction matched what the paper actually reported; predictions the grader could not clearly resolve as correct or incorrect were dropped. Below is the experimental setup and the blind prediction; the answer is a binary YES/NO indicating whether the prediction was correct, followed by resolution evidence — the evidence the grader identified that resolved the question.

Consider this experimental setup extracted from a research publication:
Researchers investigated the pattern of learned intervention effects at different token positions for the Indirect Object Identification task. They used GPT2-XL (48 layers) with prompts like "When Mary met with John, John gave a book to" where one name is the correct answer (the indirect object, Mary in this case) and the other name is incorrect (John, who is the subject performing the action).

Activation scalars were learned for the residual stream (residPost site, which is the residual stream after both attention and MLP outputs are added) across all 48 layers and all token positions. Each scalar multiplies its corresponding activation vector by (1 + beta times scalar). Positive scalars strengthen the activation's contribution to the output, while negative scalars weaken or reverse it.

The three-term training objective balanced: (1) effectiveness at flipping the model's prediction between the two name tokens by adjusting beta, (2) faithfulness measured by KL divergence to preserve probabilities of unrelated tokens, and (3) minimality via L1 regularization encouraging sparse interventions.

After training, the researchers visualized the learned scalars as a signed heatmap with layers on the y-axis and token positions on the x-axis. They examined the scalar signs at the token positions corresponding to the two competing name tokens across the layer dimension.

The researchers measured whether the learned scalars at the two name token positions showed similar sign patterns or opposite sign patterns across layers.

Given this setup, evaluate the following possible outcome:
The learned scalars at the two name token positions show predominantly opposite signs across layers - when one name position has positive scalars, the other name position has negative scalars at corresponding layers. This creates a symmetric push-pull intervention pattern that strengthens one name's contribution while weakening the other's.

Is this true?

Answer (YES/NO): YES